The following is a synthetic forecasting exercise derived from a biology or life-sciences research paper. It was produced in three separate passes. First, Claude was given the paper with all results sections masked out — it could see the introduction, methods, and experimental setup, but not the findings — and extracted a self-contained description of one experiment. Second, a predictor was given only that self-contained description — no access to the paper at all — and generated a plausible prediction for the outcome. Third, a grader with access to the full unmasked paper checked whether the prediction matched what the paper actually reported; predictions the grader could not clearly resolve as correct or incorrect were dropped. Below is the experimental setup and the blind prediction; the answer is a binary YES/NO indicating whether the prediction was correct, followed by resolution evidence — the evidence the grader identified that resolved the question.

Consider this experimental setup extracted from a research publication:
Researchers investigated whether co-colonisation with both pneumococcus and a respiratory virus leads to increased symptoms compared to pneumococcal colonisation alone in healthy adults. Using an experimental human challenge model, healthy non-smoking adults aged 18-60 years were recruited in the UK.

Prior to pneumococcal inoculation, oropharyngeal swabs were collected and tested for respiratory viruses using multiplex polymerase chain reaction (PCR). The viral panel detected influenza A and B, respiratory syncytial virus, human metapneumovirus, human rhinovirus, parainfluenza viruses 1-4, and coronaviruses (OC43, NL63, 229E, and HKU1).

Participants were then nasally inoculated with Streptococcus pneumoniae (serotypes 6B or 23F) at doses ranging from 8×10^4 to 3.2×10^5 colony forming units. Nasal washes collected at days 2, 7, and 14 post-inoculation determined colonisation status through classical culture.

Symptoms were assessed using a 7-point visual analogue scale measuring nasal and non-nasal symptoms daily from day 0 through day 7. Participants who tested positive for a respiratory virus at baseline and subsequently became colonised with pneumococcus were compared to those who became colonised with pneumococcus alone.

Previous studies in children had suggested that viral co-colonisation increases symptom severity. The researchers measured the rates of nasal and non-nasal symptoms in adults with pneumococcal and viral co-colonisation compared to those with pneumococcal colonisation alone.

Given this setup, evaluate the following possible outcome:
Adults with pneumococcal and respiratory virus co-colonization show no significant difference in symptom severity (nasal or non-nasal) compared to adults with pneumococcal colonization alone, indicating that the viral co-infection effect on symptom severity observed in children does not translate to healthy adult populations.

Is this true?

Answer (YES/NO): YES